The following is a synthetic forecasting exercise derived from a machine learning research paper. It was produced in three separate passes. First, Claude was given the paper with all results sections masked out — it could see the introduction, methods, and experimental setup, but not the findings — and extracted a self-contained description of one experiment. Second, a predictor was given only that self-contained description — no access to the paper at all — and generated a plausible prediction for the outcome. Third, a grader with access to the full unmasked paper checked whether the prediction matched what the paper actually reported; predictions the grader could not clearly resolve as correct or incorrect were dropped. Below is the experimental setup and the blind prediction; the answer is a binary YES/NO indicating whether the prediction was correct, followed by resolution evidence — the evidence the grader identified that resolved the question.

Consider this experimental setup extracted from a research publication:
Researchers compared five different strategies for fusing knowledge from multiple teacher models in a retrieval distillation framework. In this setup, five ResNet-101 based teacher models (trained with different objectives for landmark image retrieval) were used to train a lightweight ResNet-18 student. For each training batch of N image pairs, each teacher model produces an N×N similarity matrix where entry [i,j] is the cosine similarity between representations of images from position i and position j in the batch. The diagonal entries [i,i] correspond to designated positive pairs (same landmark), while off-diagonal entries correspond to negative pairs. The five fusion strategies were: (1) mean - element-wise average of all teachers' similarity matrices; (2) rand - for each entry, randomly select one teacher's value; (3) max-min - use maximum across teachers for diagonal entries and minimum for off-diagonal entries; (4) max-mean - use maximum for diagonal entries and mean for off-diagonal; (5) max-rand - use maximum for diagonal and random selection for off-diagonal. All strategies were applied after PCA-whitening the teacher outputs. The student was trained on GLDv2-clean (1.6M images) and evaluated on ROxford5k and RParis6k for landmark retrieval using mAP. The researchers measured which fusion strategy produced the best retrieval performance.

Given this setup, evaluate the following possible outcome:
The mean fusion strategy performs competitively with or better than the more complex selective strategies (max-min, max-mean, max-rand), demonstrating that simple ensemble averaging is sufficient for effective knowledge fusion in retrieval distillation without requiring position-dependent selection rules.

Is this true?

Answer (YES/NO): NO